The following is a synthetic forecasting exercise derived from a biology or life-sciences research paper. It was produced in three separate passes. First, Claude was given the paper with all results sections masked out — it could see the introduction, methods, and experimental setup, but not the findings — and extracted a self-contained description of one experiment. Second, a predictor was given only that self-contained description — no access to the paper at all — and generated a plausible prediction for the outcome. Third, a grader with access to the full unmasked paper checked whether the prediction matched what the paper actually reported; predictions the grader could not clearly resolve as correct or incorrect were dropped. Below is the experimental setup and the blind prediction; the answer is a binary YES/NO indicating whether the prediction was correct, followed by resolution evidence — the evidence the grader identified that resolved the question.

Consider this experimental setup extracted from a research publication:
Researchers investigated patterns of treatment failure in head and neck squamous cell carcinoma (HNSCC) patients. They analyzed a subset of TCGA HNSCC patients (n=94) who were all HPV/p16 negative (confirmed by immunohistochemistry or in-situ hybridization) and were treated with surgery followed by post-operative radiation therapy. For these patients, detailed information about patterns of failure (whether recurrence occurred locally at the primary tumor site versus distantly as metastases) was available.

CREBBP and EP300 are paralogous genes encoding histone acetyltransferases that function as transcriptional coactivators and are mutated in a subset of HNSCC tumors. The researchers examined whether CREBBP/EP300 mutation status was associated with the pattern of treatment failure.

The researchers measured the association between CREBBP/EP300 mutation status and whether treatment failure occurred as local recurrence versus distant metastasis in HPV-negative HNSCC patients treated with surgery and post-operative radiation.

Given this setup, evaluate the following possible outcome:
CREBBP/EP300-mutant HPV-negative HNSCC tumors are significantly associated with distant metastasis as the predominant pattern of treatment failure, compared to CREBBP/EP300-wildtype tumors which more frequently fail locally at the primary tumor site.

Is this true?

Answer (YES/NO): NO